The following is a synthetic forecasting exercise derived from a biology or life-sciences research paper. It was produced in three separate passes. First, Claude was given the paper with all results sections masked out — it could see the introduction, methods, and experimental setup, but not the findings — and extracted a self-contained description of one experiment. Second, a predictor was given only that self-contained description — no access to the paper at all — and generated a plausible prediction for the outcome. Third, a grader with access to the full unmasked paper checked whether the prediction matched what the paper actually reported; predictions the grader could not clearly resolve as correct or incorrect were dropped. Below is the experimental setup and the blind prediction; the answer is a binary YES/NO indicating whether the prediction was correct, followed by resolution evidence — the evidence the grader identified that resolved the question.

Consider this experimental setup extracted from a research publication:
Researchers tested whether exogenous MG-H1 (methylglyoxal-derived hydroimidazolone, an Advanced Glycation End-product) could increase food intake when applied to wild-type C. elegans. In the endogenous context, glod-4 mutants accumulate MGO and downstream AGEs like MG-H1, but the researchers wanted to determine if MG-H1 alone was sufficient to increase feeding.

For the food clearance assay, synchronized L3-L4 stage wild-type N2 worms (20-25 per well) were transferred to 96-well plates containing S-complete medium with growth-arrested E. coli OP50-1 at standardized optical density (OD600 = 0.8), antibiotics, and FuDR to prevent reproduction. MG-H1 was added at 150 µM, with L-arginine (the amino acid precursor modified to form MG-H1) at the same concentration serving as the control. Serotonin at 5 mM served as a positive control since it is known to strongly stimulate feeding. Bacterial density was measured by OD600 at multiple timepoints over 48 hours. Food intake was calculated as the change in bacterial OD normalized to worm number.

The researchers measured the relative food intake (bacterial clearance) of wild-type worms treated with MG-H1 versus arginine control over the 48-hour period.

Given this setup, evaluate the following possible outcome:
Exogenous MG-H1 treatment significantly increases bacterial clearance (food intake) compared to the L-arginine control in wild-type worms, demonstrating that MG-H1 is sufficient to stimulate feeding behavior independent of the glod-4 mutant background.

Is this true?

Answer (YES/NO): YES